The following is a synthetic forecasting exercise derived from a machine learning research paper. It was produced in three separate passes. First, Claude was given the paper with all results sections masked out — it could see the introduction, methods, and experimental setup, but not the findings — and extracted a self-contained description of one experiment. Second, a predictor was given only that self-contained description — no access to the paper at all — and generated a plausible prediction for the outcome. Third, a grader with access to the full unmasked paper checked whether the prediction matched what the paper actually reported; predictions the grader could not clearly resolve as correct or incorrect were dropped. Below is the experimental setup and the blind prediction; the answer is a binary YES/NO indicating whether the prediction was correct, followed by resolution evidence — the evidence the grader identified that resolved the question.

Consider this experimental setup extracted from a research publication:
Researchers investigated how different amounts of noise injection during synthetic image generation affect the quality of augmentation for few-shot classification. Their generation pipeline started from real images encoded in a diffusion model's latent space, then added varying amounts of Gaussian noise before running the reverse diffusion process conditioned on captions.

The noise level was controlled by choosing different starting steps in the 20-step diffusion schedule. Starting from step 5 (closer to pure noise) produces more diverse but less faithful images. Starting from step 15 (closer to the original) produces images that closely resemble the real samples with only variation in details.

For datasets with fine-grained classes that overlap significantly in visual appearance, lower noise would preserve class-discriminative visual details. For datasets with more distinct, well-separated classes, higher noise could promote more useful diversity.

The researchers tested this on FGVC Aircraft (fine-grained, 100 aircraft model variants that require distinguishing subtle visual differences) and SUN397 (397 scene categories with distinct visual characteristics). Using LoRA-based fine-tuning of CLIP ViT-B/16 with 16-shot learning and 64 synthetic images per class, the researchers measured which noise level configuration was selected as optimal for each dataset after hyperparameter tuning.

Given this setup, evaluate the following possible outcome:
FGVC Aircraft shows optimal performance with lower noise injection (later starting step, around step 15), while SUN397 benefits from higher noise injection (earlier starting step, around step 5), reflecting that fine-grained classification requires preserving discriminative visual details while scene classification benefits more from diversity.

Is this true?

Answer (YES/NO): YES